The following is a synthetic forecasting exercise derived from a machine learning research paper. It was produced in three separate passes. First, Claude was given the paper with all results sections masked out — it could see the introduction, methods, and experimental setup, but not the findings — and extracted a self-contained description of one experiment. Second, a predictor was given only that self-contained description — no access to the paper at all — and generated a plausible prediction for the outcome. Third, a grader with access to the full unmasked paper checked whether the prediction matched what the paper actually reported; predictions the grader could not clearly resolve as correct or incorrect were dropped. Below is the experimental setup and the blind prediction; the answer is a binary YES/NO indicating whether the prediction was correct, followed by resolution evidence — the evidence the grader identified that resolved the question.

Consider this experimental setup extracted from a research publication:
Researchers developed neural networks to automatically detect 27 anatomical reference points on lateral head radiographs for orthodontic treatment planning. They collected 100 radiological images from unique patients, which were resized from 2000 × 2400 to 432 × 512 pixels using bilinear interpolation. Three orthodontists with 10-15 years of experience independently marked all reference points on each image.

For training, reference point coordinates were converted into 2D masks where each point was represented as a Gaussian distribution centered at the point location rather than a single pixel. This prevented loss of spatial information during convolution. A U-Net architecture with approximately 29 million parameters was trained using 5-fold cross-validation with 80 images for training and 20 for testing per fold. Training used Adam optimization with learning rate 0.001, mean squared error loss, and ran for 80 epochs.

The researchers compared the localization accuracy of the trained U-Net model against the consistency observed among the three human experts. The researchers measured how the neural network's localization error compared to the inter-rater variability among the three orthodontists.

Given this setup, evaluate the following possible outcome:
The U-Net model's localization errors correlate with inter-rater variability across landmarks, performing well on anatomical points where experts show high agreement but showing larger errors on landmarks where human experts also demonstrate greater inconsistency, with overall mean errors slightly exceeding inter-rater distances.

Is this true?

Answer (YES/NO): NO